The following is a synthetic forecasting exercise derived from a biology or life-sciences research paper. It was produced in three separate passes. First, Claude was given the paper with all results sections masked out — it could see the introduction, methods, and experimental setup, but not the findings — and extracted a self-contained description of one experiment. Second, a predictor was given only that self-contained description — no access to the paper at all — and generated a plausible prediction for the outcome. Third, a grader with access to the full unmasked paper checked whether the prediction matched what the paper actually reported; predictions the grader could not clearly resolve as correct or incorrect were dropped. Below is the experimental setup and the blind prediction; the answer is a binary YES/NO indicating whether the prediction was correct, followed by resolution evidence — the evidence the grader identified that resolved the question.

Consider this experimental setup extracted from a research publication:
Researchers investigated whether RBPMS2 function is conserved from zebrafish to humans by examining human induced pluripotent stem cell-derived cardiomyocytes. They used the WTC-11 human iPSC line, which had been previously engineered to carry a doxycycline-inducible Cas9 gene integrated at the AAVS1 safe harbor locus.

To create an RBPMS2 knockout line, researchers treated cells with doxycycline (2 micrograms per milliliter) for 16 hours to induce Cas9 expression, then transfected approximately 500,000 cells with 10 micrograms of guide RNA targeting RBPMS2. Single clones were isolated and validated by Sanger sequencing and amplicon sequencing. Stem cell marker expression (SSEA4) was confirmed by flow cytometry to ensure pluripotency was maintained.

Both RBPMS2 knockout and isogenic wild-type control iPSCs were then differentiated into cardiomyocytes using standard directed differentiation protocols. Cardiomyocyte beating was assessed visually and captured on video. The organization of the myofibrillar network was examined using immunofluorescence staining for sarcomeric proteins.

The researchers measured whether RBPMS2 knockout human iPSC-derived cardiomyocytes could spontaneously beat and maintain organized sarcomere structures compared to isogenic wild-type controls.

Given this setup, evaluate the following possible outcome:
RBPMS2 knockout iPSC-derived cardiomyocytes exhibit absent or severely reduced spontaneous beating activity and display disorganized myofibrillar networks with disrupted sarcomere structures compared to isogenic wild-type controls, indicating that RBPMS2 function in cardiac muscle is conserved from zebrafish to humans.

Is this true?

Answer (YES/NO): NO